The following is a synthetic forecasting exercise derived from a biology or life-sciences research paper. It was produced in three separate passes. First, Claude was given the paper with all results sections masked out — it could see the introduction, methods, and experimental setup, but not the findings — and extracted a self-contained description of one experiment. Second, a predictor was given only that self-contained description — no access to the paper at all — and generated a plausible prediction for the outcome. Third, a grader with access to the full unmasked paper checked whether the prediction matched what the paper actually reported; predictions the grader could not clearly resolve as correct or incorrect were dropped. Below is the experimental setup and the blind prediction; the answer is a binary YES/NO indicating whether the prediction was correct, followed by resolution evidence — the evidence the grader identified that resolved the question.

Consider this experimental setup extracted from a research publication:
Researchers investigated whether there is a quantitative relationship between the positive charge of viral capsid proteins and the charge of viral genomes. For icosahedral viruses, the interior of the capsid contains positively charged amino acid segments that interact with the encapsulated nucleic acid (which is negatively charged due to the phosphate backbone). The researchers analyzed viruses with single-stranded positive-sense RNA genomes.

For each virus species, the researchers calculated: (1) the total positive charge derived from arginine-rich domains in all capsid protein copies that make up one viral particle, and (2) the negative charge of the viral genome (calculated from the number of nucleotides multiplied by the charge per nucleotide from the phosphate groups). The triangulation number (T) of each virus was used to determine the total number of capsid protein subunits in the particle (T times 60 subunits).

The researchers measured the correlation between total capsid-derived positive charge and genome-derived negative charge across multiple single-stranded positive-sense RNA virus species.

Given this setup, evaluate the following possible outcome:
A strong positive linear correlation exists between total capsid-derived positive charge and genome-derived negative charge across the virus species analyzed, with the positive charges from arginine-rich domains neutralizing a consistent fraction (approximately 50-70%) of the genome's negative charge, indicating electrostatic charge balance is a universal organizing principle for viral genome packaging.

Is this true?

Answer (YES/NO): NO